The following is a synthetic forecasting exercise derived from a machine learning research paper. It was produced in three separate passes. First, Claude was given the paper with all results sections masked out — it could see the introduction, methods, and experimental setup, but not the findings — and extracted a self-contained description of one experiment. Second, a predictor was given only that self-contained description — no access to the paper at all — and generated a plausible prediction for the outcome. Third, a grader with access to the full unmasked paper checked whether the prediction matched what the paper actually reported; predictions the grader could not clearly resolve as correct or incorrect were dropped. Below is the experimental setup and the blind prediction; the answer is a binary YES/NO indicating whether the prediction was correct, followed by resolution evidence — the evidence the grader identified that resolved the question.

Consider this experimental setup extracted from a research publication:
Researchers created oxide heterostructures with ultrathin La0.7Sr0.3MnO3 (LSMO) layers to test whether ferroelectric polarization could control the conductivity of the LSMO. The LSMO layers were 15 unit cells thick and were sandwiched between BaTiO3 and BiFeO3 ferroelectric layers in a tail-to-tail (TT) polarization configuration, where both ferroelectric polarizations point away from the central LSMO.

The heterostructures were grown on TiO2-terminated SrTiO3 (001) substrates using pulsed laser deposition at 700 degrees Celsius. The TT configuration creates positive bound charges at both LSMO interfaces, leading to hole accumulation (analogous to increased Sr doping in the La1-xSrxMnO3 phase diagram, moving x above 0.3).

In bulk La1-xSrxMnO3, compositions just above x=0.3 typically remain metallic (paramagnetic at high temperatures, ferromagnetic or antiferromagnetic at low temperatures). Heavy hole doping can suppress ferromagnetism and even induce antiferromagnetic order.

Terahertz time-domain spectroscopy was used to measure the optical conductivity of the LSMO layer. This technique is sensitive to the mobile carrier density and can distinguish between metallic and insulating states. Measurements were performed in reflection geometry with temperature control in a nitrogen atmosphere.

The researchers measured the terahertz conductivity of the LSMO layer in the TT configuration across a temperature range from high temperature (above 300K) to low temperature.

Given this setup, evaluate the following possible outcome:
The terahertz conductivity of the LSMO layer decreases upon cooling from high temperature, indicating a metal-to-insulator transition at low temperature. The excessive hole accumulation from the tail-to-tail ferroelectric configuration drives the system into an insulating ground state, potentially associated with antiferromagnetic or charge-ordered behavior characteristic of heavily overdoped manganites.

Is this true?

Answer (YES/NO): NO